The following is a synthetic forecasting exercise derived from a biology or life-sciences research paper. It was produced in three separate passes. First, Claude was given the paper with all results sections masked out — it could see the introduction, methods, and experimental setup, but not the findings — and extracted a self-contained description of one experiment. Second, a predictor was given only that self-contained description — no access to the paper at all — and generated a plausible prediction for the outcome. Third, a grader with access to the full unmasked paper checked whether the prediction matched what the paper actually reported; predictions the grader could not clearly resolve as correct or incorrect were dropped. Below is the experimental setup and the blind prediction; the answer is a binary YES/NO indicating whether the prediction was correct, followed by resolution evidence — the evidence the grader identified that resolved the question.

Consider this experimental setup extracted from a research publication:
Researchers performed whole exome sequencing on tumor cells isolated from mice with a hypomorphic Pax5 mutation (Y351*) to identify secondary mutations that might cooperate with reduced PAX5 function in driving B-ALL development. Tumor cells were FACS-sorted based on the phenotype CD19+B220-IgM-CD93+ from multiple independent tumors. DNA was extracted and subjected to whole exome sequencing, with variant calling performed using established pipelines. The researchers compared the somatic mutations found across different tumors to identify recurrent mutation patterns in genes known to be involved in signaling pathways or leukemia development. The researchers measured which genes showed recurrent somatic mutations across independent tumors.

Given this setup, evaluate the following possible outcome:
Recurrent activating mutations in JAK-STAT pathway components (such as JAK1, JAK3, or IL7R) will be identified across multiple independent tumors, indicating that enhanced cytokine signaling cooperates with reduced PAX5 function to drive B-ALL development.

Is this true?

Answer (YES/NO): YES